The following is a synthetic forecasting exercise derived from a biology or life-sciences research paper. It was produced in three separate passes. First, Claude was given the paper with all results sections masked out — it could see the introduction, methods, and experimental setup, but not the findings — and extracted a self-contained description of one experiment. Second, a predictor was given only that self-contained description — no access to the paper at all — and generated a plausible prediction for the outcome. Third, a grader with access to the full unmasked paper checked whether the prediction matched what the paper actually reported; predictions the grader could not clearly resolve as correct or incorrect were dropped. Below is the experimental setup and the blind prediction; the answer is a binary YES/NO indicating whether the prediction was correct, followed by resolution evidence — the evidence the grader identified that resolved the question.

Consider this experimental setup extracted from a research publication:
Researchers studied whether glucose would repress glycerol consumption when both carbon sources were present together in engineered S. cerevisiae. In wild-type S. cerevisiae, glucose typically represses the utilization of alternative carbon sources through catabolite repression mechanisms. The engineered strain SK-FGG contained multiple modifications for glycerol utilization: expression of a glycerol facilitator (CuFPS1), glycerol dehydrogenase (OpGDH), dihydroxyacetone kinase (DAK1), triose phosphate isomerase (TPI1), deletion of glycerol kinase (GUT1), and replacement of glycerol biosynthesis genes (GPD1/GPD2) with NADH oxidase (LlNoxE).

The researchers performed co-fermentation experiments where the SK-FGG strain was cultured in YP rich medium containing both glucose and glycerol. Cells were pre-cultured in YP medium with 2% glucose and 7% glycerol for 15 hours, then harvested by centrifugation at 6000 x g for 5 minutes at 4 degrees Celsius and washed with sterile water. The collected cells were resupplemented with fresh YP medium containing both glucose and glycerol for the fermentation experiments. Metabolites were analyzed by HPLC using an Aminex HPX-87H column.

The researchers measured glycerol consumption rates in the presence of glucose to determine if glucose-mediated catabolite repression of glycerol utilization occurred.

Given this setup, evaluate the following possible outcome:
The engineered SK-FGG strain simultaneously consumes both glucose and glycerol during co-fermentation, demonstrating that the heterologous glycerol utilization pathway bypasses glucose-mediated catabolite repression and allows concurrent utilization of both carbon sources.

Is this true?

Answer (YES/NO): YES